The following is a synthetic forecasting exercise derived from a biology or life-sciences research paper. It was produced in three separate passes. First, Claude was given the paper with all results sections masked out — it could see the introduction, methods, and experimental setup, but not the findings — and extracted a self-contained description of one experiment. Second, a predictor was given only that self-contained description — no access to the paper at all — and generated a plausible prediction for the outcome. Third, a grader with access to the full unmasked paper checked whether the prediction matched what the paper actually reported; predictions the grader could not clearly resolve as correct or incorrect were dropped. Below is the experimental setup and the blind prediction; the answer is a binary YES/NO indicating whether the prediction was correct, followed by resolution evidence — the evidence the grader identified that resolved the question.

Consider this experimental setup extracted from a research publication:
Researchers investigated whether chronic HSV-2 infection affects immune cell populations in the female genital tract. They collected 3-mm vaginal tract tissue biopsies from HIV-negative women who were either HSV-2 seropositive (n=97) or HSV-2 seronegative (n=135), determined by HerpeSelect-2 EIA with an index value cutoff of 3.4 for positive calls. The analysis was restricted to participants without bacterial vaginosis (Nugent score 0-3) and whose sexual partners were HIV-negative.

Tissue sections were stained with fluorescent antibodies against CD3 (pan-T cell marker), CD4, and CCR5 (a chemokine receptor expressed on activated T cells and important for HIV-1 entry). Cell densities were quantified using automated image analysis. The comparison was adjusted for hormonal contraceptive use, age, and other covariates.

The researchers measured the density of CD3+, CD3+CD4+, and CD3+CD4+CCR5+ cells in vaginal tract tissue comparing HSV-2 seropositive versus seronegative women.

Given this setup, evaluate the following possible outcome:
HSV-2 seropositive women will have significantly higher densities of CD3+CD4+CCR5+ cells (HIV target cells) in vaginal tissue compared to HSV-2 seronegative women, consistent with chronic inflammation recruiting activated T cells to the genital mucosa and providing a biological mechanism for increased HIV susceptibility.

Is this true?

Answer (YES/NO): NO